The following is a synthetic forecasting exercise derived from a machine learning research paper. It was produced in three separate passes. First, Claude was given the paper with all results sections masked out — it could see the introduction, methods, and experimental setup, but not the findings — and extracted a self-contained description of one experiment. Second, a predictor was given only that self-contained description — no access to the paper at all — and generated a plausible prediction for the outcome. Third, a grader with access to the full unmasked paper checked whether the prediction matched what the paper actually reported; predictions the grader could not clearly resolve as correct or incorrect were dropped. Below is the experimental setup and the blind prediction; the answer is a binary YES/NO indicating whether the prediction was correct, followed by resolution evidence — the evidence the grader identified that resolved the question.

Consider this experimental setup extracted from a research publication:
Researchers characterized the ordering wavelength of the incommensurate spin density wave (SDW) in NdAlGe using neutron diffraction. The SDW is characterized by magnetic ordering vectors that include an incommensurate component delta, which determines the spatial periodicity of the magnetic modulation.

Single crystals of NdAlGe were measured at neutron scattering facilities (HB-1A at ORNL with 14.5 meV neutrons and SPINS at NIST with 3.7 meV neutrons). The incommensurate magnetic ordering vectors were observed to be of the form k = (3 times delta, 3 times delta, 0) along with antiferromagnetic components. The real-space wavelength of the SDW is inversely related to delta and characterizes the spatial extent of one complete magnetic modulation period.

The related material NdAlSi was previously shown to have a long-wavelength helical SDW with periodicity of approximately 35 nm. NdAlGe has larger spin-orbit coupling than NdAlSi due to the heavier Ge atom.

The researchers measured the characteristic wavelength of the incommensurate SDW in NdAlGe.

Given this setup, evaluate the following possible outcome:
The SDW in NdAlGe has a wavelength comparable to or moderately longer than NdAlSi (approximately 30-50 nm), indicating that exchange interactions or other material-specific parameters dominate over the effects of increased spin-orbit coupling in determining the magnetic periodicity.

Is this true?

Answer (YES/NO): YES